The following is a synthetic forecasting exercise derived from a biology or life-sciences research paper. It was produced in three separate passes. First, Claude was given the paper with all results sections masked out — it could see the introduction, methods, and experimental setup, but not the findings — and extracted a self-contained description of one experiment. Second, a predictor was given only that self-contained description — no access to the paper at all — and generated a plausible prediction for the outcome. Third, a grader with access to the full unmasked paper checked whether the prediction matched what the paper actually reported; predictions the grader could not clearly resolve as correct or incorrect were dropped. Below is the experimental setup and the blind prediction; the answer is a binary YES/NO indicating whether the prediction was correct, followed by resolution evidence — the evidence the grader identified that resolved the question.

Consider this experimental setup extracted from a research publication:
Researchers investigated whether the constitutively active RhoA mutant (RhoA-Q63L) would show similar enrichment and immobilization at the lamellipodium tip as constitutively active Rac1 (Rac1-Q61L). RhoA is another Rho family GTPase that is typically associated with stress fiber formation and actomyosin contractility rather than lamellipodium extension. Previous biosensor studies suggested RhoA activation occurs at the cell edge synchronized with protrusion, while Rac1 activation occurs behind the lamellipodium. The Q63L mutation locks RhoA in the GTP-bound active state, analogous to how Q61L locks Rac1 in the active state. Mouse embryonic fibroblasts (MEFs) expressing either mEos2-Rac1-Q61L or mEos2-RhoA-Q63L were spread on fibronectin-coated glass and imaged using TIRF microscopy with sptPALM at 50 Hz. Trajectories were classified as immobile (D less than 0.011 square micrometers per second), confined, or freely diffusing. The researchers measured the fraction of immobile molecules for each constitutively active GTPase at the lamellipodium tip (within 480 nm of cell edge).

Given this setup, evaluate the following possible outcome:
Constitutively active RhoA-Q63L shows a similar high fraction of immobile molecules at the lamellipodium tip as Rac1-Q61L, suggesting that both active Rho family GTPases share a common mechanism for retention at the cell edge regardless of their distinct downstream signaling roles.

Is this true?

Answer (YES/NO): NO